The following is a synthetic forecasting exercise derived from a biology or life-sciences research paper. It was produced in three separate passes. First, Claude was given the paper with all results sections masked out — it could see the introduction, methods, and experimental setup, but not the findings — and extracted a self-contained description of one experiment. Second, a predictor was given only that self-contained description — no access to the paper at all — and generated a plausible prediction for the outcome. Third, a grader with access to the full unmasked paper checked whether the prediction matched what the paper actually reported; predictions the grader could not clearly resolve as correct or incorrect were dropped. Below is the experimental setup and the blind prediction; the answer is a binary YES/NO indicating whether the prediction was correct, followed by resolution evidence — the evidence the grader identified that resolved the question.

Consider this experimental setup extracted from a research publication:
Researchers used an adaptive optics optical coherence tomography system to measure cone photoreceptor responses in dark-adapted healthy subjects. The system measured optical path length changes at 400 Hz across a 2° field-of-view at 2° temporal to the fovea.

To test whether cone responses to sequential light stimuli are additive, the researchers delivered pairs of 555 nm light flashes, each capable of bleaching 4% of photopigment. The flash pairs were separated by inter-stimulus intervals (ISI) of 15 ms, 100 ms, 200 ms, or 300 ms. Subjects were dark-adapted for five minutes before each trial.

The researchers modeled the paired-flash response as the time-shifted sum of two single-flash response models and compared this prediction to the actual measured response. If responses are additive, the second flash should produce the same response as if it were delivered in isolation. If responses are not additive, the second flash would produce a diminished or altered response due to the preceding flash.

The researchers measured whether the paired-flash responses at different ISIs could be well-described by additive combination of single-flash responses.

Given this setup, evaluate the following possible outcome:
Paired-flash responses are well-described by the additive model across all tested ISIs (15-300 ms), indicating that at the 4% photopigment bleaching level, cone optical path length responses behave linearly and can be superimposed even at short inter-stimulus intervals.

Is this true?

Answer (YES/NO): NO